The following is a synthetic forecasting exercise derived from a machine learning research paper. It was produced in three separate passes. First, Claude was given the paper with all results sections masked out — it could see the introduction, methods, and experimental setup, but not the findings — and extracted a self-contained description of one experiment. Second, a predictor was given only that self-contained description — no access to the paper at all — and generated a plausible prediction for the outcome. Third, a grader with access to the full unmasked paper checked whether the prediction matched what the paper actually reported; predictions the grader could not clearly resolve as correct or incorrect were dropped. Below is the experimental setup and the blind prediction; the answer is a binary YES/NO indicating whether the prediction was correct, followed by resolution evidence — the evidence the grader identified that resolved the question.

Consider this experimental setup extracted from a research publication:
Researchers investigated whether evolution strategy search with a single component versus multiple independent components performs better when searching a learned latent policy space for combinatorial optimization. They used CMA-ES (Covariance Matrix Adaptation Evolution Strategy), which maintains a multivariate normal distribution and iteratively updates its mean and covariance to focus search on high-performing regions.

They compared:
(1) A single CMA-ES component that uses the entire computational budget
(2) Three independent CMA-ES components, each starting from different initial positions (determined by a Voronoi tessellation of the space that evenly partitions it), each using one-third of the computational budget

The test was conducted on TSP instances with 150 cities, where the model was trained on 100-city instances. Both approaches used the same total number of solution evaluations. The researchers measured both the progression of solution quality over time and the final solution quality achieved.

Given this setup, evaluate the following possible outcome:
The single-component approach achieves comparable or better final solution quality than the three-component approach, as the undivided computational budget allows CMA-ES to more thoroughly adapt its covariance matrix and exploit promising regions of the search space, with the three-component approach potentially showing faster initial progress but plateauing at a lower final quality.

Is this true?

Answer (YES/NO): NO